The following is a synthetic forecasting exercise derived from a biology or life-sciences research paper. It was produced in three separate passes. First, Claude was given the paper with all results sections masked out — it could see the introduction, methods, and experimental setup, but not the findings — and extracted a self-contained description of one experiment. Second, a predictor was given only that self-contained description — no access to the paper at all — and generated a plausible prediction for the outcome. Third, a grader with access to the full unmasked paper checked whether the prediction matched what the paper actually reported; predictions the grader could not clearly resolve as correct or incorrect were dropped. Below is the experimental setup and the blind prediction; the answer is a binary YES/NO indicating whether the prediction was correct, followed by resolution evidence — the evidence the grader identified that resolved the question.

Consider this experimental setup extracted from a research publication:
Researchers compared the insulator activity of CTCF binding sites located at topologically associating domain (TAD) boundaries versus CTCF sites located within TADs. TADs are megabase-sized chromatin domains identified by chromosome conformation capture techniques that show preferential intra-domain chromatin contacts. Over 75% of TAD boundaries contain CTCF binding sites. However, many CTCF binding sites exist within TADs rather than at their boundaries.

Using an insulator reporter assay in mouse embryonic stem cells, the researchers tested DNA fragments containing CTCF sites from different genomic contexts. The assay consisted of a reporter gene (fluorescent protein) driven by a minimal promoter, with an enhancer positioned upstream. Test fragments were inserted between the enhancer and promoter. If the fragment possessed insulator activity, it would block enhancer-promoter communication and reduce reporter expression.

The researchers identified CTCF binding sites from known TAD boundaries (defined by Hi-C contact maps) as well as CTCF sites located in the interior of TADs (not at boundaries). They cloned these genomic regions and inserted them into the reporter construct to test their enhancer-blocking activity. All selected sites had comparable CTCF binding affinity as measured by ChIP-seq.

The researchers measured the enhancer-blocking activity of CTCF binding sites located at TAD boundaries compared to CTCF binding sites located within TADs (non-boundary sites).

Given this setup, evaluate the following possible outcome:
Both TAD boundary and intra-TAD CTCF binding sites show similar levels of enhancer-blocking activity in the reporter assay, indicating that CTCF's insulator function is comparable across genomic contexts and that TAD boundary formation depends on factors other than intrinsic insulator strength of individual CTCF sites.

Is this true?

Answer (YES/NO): NO